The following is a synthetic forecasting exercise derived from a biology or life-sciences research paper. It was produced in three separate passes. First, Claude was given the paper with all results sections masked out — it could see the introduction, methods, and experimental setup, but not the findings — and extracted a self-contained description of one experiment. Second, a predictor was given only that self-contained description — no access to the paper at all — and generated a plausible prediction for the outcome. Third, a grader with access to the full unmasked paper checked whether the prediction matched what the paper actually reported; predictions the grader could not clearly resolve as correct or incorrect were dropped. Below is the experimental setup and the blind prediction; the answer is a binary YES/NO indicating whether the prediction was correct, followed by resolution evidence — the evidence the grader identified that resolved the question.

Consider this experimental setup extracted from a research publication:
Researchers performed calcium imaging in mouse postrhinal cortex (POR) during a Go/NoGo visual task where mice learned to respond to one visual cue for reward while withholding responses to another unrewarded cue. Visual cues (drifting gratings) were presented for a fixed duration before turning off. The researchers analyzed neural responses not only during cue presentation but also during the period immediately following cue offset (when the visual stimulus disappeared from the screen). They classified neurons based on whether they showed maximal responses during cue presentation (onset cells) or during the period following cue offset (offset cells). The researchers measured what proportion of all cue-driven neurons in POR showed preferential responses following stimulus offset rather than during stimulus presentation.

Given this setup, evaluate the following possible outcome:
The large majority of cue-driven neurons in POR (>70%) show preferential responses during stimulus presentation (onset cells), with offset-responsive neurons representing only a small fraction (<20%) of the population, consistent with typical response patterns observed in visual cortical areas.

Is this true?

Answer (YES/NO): NO